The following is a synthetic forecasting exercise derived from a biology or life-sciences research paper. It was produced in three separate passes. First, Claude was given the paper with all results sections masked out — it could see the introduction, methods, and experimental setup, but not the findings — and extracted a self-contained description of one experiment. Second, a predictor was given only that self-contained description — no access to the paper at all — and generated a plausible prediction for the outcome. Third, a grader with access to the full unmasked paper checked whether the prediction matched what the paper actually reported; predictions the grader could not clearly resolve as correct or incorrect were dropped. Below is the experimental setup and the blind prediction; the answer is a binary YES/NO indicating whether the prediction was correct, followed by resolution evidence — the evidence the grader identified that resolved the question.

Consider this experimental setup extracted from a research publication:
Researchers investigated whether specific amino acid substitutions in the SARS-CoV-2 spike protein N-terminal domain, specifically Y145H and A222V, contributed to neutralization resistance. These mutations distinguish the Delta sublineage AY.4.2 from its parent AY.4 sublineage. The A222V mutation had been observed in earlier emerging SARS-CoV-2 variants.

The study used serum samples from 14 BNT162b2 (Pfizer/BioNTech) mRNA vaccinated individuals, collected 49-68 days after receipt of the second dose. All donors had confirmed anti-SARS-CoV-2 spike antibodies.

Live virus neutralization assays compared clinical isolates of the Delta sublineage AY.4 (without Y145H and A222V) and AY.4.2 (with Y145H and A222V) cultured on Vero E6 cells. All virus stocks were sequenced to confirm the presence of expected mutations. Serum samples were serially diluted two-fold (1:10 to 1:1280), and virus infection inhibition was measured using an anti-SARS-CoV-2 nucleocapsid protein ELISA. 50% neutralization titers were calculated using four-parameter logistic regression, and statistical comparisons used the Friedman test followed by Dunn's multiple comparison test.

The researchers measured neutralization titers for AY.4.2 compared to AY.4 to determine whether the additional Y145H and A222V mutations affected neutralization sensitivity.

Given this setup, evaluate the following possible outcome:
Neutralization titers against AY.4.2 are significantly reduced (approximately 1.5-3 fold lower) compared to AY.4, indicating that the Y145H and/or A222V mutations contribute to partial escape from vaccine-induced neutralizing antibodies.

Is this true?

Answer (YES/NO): NO